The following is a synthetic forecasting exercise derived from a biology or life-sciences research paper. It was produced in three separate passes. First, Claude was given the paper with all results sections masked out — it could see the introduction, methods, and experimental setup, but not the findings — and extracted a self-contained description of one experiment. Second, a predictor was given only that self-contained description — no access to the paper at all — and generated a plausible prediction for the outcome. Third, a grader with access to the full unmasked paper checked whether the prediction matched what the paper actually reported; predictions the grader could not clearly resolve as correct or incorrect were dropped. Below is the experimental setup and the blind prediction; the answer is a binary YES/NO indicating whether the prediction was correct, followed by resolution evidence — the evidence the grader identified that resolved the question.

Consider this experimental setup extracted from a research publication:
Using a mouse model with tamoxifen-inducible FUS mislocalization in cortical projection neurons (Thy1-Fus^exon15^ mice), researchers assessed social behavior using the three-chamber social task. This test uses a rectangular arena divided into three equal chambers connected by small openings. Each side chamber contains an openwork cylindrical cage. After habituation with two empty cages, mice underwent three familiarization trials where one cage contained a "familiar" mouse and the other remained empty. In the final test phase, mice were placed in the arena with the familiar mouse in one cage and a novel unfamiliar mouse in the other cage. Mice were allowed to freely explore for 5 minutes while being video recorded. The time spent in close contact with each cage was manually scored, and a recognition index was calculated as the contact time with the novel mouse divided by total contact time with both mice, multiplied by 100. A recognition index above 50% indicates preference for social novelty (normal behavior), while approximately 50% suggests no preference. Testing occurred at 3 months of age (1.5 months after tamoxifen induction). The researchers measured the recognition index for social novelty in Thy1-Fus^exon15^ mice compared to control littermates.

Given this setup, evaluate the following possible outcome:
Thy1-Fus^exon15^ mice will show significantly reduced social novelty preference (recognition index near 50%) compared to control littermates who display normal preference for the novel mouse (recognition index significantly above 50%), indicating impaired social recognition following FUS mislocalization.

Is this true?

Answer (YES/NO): YES